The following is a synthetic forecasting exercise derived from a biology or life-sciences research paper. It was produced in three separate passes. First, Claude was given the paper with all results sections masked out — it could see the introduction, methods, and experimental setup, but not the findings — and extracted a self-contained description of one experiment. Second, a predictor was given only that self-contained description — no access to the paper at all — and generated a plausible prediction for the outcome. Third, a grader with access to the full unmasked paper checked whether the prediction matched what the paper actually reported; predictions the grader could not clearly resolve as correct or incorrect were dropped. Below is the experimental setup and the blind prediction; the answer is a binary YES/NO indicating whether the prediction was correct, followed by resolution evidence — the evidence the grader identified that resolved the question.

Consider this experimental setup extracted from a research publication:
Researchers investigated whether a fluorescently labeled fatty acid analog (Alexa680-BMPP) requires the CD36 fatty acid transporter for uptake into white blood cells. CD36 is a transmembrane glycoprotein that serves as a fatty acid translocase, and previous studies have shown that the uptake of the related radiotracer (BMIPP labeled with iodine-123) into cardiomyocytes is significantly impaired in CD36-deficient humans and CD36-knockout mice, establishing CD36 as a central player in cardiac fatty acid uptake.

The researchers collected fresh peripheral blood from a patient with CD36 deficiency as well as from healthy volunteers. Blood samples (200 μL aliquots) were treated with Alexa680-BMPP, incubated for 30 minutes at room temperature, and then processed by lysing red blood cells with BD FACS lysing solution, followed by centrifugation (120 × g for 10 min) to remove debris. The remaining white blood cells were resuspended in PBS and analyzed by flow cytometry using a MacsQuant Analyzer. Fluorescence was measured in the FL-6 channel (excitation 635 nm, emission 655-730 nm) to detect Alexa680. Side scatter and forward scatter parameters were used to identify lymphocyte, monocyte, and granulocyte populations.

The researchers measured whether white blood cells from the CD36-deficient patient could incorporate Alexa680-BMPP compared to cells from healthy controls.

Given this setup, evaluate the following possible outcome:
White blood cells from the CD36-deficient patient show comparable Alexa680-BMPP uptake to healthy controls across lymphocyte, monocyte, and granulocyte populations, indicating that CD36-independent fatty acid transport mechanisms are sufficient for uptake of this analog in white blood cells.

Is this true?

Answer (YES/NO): YES